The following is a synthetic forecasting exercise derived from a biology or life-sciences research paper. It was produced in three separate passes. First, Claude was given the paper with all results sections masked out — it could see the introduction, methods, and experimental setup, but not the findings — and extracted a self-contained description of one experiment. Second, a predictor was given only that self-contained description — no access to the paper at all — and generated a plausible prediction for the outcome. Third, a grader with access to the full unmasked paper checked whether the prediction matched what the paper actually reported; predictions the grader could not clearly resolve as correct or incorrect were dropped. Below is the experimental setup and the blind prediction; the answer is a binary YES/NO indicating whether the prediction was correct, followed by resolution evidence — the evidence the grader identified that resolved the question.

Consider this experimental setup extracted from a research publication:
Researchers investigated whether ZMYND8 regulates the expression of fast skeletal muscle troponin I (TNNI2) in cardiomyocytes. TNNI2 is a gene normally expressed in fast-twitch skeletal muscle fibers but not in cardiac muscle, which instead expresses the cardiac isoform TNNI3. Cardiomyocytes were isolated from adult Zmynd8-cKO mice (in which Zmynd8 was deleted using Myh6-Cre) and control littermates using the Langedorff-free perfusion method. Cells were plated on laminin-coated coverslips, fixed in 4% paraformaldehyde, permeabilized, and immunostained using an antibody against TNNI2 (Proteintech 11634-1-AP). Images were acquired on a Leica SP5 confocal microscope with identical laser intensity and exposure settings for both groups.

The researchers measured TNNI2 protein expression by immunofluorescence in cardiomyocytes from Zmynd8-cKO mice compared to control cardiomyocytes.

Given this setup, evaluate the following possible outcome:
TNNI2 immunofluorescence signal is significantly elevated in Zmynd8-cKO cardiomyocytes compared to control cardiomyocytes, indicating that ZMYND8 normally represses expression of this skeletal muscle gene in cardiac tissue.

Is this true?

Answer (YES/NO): YES